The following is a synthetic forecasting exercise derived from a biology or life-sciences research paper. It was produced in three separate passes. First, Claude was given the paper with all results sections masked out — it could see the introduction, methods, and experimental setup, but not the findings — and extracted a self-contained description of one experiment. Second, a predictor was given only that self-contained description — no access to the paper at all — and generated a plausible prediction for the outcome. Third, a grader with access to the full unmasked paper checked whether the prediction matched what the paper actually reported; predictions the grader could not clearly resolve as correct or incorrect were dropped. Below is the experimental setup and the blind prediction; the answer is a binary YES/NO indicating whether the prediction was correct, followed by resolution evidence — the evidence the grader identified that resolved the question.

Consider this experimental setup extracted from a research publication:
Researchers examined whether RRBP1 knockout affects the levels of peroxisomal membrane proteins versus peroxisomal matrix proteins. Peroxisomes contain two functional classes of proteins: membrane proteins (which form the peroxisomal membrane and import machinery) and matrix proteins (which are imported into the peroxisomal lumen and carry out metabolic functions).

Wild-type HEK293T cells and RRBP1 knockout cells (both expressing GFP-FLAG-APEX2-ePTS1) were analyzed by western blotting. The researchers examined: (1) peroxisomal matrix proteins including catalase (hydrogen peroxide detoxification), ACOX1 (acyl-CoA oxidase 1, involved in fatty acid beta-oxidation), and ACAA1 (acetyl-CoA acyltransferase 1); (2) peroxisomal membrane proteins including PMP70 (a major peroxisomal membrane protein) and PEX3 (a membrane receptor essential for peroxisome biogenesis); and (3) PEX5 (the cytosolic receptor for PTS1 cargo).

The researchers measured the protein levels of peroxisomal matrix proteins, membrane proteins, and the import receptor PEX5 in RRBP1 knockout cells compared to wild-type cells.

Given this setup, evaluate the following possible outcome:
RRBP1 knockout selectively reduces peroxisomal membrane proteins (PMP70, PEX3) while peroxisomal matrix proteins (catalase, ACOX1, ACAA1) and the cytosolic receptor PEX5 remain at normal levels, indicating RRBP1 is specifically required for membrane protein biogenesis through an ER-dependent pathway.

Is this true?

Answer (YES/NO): NO